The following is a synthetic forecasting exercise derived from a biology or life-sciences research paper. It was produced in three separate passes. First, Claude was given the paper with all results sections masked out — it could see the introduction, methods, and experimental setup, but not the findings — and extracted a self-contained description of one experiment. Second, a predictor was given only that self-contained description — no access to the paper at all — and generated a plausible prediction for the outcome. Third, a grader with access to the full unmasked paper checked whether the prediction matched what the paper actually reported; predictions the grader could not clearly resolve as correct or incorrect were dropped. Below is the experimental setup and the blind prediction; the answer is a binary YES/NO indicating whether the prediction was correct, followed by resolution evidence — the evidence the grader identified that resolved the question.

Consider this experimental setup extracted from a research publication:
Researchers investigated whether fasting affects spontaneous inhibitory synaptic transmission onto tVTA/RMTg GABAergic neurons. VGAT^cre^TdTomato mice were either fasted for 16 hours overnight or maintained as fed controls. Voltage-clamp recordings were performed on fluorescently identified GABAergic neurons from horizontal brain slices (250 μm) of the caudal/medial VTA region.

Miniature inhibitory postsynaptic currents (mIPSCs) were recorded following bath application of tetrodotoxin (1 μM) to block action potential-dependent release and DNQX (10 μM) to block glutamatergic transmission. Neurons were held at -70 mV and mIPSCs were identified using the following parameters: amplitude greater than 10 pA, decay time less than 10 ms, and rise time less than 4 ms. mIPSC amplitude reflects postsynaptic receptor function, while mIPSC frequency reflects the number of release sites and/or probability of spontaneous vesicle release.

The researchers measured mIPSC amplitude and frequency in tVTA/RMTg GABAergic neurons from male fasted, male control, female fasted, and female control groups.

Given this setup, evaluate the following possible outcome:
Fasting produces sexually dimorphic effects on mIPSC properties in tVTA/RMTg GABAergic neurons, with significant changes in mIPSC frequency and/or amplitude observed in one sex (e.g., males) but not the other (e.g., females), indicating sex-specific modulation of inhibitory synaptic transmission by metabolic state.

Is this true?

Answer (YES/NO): NO